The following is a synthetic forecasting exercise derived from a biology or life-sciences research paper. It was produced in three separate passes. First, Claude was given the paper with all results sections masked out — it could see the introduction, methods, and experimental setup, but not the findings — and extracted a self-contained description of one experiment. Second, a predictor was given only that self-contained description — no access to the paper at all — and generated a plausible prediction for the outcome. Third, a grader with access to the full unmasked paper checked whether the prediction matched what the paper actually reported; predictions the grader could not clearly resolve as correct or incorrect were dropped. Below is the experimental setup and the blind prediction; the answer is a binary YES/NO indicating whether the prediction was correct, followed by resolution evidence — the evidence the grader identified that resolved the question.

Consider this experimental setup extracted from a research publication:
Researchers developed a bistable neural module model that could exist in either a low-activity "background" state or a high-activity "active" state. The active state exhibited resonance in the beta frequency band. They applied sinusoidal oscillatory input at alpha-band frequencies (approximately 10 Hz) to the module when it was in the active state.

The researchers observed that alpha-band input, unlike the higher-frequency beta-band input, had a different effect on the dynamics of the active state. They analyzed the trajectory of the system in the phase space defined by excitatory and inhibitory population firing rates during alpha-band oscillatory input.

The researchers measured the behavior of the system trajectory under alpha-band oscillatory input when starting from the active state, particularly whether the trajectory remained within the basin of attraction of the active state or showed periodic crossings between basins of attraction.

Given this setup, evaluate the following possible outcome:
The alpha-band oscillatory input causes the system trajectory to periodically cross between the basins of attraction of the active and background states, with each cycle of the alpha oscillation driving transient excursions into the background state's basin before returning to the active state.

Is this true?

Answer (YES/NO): YES